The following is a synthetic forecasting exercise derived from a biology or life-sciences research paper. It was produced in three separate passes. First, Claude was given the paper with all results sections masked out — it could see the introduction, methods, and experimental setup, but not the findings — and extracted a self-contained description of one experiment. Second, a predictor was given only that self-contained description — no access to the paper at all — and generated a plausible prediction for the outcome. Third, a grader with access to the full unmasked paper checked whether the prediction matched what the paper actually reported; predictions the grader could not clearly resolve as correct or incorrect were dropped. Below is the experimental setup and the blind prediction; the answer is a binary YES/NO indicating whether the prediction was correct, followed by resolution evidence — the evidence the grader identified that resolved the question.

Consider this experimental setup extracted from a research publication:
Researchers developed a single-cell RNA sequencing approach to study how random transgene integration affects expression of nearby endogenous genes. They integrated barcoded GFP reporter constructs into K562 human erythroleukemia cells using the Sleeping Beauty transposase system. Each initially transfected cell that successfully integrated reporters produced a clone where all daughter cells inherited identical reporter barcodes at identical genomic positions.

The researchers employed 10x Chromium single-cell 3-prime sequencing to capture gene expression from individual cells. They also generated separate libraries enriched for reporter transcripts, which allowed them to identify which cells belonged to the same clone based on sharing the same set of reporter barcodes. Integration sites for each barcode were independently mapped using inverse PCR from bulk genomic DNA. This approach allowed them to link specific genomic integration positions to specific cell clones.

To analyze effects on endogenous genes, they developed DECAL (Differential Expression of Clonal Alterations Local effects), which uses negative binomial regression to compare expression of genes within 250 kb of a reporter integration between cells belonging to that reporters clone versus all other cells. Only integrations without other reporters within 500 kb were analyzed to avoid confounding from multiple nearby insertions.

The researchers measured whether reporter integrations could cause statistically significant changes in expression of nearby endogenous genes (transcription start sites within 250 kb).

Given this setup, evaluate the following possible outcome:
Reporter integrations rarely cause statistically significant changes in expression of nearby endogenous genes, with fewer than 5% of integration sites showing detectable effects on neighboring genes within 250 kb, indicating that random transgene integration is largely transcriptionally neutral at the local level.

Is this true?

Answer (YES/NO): NO